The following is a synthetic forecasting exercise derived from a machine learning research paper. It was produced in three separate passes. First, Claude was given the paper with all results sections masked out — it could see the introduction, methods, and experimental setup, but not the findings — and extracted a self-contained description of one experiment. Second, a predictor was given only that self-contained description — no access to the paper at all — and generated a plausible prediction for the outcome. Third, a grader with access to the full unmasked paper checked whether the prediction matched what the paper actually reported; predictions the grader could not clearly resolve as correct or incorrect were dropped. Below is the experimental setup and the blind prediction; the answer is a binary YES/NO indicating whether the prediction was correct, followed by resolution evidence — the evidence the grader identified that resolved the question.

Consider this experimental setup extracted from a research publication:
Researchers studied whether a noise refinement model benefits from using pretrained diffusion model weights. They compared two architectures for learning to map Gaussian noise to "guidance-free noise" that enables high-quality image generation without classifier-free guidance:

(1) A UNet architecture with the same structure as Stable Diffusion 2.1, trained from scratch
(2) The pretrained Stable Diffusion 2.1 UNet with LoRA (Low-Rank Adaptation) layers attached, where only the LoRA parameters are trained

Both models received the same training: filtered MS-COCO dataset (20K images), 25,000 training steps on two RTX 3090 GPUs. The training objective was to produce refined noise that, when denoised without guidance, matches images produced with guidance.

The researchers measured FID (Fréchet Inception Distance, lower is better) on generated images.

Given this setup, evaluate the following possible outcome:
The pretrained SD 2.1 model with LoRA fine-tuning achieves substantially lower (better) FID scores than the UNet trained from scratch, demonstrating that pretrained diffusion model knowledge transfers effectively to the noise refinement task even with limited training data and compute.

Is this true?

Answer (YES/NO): YES